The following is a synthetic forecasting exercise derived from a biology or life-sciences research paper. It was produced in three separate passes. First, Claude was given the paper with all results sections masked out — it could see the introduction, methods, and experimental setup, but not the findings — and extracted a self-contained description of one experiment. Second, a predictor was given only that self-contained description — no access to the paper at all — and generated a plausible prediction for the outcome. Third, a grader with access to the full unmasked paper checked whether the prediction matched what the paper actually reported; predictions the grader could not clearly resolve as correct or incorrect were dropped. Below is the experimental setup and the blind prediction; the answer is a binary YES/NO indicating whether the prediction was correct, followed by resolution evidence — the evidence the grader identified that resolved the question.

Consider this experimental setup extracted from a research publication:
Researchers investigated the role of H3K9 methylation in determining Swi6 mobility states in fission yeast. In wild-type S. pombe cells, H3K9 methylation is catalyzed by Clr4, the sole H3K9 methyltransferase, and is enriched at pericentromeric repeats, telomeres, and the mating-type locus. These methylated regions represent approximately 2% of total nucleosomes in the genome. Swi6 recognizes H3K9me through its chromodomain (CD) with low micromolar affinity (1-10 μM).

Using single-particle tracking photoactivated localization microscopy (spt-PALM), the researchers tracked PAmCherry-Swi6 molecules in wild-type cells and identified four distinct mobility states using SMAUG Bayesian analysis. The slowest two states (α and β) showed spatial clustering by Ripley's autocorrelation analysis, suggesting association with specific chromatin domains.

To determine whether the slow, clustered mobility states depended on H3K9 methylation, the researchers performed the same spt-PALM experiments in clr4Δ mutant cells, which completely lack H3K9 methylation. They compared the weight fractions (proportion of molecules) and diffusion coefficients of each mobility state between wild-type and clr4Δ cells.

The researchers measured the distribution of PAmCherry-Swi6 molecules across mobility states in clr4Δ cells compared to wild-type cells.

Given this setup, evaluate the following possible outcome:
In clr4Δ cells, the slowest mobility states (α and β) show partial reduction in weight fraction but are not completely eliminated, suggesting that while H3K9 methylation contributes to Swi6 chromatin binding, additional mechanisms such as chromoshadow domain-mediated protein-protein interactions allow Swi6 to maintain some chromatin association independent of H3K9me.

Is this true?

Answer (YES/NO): NO